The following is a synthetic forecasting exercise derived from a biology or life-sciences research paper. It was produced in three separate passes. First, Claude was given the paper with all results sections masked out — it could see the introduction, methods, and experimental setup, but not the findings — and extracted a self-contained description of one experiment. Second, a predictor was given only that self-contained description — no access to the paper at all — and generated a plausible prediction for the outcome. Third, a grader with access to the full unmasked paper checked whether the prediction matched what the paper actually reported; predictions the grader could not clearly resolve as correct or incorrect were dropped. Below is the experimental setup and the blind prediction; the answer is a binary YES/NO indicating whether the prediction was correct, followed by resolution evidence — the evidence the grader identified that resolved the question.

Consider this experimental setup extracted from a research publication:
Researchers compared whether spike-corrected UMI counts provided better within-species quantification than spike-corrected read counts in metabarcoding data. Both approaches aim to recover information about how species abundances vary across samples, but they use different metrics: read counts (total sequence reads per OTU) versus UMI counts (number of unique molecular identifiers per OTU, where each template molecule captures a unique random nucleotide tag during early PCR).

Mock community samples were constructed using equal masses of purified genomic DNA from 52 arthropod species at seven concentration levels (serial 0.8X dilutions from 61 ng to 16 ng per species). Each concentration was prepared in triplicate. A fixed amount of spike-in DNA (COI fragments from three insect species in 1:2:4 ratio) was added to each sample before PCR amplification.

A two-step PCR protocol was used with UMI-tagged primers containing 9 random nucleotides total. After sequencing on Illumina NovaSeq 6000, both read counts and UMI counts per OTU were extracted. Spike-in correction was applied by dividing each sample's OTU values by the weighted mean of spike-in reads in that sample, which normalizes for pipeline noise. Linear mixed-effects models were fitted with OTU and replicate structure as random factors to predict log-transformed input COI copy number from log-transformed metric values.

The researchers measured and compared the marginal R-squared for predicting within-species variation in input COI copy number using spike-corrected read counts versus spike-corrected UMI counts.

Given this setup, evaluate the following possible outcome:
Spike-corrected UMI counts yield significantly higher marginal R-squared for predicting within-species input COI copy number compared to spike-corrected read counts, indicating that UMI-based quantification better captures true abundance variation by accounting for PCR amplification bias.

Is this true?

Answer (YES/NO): NO